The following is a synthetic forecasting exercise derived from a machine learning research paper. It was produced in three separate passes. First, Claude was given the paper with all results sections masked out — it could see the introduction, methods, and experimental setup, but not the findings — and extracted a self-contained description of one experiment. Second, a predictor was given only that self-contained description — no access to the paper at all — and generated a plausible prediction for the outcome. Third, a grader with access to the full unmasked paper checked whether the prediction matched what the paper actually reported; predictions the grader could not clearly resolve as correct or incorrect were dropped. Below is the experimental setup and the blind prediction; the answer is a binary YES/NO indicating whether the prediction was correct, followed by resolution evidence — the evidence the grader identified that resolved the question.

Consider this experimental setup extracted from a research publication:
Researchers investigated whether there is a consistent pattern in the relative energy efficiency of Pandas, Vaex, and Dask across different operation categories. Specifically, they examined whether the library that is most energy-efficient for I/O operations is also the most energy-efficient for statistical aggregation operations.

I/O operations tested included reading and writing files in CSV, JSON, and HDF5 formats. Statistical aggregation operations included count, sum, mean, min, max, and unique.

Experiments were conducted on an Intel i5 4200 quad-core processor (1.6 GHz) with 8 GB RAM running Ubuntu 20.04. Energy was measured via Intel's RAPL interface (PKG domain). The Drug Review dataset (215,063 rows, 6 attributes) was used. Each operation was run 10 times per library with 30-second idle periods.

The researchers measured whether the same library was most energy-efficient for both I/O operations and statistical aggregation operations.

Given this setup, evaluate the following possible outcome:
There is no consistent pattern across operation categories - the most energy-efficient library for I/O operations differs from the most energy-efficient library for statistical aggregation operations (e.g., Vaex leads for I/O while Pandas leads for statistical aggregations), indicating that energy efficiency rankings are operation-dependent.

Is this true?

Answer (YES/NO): NO